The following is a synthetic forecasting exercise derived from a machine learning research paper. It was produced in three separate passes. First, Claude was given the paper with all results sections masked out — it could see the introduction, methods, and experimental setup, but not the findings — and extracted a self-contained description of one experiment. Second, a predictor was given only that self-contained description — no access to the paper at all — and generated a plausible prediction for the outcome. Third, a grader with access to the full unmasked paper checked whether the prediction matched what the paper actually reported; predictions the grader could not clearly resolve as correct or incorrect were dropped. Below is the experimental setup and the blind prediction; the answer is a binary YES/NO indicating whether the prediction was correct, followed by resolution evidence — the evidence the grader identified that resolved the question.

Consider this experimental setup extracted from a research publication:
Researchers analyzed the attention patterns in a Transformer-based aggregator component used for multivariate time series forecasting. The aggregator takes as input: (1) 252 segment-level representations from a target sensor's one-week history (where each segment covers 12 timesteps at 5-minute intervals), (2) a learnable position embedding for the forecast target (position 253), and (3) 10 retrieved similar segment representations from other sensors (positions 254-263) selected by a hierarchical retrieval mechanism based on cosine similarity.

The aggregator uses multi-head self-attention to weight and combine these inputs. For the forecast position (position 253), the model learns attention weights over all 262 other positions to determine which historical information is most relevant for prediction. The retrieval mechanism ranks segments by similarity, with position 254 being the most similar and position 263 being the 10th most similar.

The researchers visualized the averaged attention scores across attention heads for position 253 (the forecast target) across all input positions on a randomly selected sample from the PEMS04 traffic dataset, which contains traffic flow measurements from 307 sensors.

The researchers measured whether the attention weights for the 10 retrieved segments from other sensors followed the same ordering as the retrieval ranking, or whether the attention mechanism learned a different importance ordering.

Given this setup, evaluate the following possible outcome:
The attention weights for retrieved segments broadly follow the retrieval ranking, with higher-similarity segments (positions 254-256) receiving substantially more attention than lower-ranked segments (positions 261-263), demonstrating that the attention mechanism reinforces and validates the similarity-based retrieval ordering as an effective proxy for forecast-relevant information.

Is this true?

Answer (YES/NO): NO